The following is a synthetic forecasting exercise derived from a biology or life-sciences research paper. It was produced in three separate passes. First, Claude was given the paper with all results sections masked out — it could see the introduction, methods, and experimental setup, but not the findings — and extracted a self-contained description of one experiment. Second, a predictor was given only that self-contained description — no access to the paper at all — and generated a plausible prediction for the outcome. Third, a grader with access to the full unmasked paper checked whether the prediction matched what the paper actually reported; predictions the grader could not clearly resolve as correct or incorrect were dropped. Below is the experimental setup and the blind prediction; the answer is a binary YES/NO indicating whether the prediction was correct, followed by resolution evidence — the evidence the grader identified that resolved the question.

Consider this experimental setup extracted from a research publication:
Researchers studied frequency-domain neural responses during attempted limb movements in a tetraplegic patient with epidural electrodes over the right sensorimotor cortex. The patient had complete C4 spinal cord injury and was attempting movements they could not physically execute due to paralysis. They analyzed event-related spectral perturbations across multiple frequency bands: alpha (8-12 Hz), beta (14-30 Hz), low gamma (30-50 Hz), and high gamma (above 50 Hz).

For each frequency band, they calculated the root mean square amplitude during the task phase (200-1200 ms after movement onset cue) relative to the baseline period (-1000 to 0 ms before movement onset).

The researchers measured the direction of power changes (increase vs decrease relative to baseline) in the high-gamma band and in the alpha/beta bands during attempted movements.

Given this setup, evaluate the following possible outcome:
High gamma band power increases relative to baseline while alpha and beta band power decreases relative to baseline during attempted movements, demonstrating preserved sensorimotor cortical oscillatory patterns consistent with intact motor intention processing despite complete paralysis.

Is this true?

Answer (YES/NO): YES